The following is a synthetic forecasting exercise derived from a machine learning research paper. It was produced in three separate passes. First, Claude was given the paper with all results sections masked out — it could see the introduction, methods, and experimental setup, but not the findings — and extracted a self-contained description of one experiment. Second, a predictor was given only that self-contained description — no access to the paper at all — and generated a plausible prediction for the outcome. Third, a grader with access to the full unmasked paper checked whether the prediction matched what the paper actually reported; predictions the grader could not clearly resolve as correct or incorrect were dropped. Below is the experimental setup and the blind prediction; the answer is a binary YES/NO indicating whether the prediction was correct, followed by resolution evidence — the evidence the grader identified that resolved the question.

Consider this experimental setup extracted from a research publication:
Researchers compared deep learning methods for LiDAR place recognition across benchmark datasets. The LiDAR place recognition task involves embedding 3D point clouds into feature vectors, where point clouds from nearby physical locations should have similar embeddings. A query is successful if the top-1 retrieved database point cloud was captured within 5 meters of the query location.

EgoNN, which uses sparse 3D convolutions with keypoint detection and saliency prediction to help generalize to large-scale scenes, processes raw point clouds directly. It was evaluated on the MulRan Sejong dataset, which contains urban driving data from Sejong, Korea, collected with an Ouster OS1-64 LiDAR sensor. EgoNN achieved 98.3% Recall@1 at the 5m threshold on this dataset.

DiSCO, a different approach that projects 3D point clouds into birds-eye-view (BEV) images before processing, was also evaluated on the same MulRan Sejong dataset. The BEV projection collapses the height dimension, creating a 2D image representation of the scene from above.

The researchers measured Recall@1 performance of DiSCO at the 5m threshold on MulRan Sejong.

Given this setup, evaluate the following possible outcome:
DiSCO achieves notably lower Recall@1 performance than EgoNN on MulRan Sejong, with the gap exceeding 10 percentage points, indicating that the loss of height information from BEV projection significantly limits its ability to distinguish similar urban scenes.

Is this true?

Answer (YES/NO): NO